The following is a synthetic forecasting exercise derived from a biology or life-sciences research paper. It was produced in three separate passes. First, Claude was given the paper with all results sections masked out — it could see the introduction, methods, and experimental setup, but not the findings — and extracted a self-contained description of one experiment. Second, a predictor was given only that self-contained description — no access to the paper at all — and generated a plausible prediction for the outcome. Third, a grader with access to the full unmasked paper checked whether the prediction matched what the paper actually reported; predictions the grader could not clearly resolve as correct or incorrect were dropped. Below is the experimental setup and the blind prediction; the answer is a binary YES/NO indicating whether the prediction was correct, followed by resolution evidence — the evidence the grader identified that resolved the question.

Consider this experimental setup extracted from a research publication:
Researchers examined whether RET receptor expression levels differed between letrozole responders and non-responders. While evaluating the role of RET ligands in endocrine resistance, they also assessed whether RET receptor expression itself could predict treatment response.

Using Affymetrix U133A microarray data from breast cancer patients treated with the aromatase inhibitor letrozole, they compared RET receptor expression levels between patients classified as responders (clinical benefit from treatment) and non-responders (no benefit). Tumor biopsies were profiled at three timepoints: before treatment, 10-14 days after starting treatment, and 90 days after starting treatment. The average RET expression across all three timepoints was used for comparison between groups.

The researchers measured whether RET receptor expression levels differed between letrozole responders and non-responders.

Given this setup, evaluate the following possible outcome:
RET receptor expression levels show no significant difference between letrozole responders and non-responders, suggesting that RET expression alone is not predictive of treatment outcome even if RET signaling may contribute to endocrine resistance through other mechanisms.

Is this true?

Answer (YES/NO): YES